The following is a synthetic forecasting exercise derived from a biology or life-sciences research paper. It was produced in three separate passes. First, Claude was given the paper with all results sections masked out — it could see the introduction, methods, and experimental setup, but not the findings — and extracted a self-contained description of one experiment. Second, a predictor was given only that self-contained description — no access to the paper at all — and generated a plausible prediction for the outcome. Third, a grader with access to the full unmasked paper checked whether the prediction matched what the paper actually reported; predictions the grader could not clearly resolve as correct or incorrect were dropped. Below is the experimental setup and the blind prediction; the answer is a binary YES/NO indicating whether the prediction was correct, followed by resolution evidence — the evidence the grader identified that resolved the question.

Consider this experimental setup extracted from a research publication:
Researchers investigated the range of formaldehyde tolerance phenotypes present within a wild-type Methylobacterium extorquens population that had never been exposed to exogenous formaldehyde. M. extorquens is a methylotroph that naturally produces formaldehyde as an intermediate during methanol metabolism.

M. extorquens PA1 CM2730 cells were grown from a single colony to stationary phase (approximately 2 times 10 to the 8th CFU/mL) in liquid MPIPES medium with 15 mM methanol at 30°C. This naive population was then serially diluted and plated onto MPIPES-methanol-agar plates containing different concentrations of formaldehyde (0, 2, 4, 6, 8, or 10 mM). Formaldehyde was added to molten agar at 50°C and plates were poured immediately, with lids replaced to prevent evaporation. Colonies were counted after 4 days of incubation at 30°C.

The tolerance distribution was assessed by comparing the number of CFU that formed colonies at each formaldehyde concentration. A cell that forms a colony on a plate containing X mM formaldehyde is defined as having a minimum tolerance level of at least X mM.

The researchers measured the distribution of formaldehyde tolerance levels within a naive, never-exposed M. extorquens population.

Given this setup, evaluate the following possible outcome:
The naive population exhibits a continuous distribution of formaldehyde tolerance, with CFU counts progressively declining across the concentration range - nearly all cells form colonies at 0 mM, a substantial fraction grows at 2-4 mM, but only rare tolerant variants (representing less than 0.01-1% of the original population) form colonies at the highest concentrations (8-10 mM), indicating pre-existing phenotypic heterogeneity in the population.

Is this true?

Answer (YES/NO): NO